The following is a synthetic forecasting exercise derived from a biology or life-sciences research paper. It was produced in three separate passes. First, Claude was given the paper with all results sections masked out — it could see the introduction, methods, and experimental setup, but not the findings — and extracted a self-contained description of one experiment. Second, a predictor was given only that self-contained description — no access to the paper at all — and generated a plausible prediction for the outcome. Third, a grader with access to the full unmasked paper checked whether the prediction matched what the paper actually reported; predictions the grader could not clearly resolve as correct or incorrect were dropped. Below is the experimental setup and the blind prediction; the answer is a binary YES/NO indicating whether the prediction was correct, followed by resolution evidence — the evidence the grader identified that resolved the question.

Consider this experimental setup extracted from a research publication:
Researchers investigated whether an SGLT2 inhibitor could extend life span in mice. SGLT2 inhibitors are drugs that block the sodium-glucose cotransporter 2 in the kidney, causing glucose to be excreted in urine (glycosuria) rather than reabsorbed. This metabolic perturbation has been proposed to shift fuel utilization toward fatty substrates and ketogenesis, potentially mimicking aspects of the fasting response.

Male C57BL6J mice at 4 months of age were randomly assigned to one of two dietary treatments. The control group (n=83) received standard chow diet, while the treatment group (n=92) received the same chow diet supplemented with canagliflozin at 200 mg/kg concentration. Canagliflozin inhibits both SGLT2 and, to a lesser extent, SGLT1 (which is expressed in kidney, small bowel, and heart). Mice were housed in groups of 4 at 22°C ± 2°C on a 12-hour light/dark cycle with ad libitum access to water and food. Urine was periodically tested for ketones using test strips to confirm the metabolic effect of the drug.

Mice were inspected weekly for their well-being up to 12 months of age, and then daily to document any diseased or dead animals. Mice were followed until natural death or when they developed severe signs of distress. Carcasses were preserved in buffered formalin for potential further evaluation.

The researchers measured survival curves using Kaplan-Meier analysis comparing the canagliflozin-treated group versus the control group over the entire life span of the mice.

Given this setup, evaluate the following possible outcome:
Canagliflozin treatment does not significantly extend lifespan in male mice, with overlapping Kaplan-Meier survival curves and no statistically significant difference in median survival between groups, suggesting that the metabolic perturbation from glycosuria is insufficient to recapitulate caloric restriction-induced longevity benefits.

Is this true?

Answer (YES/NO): NO